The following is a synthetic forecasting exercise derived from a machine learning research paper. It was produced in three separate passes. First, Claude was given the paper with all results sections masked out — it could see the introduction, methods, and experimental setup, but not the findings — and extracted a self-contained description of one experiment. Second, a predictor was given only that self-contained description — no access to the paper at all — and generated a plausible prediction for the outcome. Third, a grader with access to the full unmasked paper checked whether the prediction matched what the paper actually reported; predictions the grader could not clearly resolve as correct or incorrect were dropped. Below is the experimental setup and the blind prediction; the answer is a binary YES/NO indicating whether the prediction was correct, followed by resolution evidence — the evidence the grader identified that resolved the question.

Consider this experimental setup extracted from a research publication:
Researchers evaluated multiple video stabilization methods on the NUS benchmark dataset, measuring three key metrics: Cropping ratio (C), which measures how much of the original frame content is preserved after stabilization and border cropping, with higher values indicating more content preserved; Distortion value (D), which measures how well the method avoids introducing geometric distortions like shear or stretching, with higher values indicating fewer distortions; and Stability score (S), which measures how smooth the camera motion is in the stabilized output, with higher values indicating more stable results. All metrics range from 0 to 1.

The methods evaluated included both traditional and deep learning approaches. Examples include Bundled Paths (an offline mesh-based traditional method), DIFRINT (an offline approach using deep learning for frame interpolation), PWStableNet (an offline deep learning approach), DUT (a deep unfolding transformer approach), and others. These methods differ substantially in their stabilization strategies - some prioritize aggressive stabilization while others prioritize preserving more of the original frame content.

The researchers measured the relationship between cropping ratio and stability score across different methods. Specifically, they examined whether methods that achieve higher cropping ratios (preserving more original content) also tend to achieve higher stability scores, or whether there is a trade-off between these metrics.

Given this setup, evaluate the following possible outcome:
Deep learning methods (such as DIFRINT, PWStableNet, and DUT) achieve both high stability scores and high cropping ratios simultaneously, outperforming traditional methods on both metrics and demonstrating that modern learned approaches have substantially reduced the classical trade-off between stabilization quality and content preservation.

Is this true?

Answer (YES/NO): NO